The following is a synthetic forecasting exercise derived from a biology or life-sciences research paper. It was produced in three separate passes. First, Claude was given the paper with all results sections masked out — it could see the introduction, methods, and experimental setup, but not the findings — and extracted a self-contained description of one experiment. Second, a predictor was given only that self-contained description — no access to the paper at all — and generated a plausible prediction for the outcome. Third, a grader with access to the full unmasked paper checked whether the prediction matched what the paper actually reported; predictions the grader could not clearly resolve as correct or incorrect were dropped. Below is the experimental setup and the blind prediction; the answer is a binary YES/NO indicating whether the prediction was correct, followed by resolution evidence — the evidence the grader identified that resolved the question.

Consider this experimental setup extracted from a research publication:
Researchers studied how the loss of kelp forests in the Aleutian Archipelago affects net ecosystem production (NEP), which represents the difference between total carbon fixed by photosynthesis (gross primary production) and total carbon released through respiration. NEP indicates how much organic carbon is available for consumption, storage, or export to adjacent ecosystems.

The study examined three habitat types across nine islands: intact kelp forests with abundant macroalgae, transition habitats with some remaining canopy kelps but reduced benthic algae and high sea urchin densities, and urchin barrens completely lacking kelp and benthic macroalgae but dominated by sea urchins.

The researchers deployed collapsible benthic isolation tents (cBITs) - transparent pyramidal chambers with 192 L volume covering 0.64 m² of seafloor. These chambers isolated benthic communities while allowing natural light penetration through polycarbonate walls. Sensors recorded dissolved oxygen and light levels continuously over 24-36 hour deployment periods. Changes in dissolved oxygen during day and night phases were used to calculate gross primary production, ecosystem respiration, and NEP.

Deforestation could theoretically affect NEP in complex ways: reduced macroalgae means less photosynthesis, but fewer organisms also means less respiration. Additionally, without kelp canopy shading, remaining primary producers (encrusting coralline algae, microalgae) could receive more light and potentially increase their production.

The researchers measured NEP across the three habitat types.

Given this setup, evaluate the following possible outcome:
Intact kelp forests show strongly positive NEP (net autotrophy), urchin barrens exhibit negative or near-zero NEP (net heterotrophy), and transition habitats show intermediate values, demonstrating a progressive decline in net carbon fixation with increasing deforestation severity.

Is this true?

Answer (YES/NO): NO